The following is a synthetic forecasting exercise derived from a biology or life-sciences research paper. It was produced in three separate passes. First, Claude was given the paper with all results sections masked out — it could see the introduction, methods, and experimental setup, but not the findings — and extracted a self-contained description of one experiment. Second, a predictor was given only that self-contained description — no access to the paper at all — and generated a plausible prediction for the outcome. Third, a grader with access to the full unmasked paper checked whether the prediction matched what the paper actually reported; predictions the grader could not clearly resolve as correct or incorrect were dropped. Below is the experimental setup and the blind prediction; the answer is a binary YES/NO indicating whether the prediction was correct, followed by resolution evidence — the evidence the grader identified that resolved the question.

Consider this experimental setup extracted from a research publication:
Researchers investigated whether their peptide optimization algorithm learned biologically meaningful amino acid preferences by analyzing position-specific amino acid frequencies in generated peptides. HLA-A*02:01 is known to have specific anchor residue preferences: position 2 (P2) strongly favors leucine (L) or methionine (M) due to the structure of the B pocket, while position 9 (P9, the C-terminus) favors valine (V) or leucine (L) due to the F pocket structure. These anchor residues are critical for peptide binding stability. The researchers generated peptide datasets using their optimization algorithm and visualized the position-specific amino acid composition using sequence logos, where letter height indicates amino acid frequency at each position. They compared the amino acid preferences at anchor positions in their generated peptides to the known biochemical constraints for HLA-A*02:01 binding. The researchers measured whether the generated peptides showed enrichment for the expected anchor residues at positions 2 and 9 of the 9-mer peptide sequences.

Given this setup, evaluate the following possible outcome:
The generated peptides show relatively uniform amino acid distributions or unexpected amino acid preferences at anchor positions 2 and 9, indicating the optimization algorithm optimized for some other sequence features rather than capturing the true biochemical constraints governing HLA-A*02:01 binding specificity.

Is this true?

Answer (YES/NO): NO